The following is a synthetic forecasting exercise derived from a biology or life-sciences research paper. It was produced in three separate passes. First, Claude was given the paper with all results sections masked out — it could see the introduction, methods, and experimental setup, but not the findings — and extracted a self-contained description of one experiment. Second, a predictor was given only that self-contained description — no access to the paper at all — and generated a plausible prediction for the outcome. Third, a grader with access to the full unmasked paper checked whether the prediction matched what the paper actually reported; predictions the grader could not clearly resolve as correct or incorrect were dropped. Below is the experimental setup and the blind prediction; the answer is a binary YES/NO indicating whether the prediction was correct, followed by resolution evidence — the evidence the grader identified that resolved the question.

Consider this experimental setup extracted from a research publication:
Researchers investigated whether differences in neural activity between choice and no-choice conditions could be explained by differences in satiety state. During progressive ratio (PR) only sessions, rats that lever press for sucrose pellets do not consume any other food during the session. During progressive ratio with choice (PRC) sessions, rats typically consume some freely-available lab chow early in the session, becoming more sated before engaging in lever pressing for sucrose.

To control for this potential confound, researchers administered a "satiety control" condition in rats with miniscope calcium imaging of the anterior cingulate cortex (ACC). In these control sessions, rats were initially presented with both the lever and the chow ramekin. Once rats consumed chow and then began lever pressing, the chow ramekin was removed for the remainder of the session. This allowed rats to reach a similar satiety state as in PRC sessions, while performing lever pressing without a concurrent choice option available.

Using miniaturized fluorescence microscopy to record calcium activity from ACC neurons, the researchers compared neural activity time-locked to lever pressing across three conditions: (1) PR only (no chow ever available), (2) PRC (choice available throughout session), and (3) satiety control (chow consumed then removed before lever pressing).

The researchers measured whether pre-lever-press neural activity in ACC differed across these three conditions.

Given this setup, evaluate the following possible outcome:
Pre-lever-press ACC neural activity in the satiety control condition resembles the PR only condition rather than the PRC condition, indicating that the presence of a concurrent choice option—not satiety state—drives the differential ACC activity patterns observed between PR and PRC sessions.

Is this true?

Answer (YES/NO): NO